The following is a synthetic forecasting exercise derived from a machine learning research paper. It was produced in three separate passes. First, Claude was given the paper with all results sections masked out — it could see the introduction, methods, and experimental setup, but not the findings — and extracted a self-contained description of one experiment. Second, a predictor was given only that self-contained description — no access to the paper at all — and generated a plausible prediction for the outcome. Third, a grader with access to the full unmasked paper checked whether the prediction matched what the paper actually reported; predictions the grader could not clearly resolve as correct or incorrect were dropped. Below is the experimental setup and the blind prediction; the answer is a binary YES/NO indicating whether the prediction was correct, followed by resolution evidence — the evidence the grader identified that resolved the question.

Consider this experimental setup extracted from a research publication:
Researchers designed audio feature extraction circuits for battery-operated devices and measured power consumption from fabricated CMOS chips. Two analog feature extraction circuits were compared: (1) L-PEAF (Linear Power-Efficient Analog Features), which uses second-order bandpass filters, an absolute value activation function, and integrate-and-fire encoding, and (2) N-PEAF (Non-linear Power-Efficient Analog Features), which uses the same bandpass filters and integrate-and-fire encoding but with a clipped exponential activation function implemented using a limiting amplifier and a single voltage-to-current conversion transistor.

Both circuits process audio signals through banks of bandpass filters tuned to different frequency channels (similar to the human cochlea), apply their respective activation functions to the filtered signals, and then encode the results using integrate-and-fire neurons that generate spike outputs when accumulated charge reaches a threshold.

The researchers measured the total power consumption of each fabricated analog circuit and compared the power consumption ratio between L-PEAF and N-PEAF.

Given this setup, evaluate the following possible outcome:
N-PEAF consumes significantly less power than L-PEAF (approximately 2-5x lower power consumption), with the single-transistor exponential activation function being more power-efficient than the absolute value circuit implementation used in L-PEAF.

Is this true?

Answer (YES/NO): NO